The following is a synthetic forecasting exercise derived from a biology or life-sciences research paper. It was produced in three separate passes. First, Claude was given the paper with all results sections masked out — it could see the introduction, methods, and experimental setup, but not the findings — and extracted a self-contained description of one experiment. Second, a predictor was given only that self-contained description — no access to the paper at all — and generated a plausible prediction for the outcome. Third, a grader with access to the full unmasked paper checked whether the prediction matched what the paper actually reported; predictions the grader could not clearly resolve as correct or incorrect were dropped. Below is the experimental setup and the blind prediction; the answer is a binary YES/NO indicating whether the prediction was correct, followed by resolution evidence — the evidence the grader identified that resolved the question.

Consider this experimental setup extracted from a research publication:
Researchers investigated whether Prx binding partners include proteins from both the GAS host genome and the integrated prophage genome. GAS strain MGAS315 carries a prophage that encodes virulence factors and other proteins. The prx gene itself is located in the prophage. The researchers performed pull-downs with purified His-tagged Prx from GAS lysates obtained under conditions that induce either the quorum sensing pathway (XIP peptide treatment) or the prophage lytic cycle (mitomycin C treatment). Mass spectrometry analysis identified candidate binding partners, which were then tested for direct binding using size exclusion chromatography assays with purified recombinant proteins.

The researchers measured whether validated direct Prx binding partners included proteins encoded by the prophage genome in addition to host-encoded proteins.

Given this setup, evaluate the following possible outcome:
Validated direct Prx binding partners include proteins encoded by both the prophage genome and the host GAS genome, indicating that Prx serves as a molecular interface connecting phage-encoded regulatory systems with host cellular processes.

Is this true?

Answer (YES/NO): YES